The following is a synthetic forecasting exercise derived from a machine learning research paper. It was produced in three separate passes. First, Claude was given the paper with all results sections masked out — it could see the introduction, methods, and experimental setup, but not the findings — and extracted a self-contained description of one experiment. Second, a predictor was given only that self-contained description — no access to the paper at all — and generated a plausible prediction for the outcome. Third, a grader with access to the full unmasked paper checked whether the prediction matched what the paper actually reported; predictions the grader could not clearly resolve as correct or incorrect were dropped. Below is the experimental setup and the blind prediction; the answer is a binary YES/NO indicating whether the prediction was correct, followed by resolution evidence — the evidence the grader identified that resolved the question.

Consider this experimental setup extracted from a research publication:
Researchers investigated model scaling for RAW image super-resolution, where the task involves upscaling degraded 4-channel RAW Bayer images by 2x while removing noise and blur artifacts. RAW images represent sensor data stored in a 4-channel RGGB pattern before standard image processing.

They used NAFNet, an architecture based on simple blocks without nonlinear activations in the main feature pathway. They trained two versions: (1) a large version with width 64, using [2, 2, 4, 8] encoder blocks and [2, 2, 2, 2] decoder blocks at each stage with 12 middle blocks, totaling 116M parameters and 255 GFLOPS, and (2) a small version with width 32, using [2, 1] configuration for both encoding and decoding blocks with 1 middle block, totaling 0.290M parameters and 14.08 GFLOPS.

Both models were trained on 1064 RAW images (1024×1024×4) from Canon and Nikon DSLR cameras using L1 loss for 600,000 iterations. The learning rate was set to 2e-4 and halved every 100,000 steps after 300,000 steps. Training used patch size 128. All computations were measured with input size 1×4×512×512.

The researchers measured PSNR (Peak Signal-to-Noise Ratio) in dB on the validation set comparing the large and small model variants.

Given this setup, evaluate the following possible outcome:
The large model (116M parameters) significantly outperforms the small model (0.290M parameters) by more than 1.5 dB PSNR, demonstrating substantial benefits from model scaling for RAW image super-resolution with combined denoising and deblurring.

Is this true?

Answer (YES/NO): NO